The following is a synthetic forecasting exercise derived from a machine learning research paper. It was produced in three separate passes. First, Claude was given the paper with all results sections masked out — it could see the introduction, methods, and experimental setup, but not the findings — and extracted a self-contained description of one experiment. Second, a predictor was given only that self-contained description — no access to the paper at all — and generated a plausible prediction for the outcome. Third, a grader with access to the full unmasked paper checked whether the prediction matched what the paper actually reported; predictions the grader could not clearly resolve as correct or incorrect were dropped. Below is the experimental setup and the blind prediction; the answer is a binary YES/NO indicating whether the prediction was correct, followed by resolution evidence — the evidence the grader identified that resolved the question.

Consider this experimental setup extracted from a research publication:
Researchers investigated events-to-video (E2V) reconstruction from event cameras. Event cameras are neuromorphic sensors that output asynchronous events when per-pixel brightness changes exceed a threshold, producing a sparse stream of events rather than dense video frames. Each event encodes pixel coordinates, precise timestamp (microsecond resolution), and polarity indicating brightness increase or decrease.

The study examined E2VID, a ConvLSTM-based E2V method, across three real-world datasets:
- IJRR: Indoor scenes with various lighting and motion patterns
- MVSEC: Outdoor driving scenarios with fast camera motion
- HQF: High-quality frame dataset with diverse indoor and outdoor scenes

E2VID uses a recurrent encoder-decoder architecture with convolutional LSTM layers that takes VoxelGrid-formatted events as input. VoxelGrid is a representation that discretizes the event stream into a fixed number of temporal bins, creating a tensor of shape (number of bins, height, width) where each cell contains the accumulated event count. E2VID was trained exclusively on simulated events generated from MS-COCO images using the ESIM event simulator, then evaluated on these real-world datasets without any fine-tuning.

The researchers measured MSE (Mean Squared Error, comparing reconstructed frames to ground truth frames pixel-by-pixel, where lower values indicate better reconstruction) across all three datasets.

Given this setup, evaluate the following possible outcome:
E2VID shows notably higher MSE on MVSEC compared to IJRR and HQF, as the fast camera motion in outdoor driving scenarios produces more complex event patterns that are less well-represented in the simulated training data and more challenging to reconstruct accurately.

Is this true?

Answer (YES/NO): YES